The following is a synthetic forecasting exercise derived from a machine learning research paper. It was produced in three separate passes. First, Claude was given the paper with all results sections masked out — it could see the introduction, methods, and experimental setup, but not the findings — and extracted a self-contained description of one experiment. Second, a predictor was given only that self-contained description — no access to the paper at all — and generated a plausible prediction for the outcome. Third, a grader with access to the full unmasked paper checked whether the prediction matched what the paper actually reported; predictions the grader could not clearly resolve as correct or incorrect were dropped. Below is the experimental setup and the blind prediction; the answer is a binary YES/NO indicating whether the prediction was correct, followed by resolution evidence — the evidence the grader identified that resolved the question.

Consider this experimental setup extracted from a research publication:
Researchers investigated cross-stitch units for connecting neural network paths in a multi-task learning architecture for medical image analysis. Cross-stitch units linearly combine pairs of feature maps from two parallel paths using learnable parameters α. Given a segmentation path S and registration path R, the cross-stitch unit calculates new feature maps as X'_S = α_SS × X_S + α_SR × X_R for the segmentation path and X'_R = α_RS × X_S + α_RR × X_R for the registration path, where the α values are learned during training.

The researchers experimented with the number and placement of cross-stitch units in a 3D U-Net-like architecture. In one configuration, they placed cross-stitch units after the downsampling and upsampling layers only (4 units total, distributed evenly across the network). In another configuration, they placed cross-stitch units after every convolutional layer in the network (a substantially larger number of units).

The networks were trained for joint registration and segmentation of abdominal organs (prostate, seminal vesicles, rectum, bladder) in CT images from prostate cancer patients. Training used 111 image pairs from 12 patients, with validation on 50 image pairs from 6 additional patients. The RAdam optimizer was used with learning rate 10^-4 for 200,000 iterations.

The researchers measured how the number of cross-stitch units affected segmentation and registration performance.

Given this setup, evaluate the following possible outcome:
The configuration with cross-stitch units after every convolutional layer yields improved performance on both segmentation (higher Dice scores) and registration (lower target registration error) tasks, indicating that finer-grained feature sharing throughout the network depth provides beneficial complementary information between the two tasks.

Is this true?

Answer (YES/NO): NO